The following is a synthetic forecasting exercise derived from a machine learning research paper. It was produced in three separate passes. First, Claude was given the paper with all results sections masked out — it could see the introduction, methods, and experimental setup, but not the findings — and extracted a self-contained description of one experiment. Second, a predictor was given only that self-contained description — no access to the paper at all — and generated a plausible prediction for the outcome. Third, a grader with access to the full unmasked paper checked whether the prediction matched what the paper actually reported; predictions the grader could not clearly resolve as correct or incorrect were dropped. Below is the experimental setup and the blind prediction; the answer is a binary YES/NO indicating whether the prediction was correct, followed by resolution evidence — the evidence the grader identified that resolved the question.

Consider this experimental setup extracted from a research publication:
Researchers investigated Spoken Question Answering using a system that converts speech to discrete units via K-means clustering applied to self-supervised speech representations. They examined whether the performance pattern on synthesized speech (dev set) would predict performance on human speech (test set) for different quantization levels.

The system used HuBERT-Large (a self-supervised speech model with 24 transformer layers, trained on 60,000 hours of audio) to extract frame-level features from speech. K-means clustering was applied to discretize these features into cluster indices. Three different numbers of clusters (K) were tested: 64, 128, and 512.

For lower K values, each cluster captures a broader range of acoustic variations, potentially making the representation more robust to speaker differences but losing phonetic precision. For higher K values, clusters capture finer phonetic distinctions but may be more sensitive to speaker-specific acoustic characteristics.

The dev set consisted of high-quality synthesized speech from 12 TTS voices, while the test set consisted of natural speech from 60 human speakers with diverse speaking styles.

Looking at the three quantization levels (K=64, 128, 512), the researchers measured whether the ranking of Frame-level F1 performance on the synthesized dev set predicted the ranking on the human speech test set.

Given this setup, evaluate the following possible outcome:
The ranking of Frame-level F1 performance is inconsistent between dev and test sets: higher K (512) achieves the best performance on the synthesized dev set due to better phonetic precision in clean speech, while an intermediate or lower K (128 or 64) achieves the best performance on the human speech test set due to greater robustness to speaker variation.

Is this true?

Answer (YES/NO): YES